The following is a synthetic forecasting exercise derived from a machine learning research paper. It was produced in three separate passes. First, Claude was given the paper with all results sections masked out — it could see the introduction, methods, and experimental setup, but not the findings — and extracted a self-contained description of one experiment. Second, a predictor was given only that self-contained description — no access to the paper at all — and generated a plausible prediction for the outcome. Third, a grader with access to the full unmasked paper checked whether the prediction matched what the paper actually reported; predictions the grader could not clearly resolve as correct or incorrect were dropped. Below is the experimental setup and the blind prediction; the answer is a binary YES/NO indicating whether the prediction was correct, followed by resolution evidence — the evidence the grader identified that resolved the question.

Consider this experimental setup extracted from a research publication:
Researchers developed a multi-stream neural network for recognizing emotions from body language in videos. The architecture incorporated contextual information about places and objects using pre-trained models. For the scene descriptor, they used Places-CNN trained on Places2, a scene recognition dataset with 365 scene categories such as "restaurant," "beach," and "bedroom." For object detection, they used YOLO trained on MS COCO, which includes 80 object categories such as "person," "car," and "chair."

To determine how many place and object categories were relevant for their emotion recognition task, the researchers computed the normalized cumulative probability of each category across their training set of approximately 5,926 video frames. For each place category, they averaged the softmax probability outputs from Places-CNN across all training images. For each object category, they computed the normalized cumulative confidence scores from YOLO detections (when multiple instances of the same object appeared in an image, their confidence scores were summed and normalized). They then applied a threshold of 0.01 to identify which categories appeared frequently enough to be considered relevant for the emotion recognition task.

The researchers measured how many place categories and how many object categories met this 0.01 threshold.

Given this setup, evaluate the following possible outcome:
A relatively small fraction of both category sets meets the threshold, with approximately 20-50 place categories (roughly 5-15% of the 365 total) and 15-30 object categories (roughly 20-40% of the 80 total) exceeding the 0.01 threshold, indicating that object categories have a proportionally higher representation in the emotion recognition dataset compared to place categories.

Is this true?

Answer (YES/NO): NO